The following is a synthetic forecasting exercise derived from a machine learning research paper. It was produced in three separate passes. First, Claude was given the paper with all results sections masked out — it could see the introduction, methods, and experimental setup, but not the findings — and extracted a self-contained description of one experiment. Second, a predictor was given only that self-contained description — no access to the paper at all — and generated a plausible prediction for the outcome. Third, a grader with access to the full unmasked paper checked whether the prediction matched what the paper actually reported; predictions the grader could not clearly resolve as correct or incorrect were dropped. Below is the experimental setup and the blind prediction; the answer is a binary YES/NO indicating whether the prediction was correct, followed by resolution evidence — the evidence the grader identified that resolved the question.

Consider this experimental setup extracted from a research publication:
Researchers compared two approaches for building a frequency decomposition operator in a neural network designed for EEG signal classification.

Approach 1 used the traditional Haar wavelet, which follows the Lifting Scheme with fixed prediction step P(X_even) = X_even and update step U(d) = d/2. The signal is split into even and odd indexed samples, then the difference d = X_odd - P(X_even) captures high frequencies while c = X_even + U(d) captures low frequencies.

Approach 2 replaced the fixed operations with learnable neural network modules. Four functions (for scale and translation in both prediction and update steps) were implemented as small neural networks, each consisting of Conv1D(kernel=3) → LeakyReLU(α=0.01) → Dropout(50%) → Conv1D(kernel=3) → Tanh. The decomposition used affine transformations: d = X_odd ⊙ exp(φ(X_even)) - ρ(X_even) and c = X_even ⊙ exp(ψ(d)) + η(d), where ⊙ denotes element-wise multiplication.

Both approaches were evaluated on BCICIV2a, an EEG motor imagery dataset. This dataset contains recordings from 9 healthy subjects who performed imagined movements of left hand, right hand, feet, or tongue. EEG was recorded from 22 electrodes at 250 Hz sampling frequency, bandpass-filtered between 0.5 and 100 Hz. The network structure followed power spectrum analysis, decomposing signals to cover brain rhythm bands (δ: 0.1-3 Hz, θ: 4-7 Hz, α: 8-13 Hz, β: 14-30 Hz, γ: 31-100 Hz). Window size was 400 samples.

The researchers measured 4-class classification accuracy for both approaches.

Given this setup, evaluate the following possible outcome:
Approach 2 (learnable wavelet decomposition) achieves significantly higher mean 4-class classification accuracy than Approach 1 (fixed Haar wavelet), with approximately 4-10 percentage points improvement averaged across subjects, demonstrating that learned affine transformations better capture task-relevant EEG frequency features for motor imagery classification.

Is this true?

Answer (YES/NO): NO